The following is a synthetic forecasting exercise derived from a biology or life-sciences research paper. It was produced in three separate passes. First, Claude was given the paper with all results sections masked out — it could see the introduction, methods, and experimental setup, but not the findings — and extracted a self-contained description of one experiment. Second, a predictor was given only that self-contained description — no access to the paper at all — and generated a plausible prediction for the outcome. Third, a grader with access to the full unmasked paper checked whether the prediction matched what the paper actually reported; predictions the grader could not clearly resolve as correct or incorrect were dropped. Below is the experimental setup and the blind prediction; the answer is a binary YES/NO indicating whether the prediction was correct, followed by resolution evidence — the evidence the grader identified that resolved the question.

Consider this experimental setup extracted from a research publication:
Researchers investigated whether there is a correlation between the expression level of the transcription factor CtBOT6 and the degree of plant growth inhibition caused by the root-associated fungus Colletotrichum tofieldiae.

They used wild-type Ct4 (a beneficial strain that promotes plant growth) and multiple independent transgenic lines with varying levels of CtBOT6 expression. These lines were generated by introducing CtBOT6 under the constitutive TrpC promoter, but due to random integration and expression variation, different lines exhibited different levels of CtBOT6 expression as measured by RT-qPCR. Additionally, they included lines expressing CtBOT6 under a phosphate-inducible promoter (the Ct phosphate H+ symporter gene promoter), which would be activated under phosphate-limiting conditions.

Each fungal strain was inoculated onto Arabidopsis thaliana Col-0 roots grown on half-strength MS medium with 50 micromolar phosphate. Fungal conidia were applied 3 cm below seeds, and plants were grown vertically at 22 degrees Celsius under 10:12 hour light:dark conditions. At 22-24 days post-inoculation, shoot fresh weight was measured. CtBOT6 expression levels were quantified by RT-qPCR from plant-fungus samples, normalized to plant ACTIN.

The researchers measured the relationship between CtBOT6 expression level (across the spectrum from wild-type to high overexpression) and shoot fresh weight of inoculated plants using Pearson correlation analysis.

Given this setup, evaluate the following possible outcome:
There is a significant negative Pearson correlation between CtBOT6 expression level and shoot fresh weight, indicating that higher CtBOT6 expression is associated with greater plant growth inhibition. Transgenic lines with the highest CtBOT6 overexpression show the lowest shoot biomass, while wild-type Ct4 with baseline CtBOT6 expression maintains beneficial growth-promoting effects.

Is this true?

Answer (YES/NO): YES